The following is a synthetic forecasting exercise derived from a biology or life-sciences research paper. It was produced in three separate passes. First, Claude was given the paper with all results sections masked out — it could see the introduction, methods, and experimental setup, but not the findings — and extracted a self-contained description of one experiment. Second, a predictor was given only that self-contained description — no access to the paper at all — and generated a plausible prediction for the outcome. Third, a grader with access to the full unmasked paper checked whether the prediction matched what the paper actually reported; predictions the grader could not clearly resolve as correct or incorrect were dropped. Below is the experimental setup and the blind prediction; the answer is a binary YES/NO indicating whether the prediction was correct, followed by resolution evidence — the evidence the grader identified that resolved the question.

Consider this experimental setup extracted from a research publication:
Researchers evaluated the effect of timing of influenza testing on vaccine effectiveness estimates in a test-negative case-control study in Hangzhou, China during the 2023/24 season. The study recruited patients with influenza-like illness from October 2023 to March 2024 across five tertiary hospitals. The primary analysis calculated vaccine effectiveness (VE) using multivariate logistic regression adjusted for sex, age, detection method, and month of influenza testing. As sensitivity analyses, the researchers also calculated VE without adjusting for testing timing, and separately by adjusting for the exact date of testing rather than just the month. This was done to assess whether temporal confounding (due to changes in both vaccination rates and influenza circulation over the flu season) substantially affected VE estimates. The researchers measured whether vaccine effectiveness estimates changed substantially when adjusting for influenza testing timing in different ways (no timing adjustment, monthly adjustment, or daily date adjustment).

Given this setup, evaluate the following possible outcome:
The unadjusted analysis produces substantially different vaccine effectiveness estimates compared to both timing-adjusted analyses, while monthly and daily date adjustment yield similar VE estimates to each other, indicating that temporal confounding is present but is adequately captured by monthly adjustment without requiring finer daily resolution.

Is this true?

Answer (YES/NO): NO